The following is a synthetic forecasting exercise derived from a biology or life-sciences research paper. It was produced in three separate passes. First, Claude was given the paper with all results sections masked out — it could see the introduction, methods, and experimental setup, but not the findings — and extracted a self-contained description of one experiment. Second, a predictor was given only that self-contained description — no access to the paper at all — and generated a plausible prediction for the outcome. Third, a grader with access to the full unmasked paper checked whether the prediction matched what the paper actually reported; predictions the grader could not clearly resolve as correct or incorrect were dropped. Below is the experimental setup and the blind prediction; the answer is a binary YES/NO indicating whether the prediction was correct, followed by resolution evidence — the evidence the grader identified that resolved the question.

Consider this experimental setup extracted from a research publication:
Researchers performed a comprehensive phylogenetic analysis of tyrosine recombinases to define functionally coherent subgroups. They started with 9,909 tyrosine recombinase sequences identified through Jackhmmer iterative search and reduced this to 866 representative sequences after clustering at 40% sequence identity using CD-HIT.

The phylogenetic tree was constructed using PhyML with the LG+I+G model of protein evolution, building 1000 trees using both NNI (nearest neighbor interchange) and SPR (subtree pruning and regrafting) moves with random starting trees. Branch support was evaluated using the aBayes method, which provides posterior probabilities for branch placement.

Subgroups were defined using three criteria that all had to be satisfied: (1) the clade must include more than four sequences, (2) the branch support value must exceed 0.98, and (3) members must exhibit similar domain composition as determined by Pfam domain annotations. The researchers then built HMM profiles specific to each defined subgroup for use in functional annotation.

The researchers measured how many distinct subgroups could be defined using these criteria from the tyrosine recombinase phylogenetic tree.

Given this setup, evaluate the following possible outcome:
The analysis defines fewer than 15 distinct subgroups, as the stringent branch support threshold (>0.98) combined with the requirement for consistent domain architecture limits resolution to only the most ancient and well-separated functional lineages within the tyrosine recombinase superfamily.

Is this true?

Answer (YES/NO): NO